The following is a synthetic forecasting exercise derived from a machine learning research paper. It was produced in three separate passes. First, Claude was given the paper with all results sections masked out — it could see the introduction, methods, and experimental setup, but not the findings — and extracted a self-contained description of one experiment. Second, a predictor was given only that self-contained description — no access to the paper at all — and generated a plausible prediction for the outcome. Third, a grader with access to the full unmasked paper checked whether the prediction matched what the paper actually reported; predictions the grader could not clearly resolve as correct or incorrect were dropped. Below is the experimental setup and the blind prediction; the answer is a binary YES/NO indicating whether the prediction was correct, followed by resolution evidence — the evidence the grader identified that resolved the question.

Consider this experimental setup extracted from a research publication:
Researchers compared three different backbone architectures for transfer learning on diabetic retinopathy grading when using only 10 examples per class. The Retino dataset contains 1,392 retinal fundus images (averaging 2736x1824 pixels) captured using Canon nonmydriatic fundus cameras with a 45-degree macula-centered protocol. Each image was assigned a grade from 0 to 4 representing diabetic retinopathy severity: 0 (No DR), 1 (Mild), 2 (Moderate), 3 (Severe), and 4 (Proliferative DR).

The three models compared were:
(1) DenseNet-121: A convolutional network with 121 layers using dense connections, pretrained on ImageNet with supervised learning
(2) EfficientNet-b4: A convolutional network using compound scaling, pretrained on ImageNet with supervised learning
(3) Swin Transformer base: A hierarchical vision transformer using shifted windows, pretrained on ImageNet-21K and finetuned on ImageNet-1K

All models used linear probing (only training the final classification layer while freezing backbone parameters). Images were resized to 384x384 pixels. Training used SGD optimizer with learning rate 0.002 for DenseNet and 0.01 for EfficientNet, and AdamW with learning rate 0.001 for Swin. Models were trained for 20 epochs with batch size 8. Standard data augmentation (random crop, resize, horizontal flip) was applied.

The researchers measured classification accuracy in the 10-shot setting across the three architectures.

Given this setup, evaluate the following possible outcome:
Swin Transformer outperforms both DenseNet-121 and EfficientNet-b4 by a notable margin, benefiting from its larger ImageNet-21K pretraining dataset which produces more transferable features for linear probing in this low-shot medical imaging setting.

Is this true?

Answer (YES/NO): NO